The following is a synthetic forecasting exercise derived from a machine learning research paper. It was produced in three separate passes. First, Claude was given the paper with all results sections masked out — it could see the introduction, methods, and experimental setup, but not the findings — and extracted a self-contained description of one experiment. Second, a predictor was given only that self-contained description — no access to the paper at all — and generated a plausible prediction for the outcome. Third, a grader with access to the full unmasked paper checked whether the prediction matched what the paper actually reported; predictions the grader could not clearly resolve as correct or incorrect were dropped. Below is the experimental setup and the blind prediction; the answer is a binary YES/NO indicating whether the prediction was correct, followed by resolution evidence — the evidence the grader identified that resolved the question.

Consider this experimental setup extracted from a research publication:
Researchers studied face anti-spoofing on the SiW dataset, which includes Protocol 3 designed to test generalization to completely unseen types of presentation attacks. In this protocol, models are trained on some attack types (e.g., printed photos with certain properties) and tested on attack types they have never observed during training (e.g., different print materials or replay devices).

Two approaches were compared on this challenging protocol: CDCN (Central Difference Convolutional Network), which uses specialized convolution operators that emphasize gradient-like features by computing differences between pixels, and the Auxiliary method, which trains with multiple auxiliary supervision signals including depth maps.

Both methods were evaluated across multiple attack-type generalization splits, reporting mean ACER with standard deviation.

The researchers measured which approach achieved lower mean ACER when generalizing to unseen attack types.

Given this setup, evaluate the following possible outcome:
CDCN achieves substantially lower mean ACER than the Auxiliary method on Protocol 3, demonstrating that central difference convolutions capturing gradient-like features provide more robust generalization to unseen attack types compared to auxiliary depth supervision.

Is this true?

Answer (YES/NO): YES